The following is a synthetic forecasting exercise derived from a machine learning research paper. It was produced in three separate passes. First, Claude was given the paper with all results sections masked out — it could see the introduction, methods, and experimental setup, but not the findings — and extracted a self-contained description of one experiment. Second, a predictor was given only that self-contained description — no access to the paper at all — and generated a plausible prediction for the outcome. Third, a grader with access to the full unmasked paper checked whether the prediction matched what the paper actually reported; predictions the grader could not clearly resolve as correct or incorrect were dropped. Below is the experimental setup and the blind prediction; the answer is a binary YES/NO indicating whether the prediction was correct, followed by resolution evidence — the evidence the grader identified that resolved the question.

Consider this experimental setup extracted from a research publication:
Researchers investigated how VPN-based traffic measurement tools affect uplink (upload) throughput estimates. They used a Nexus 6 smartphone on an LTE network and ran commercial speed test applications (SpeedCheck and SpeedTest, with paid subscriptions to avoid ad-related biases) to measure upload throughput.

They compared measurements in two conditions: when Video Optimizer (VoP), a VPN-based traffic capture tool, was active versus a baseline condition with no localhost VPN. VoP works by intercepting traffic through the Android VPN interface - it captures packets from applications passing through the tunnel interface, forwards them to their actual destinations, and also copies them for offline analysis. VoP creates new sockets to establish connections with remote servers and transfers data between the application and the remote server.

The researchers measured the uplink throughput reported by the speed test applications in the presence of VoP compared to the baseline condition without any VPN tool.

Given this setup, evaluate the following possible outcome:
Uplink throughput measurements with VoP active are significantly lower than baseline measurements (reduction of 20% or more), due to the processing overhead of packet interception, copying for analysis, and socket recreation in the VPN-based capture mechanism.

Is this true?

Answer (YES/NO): NO